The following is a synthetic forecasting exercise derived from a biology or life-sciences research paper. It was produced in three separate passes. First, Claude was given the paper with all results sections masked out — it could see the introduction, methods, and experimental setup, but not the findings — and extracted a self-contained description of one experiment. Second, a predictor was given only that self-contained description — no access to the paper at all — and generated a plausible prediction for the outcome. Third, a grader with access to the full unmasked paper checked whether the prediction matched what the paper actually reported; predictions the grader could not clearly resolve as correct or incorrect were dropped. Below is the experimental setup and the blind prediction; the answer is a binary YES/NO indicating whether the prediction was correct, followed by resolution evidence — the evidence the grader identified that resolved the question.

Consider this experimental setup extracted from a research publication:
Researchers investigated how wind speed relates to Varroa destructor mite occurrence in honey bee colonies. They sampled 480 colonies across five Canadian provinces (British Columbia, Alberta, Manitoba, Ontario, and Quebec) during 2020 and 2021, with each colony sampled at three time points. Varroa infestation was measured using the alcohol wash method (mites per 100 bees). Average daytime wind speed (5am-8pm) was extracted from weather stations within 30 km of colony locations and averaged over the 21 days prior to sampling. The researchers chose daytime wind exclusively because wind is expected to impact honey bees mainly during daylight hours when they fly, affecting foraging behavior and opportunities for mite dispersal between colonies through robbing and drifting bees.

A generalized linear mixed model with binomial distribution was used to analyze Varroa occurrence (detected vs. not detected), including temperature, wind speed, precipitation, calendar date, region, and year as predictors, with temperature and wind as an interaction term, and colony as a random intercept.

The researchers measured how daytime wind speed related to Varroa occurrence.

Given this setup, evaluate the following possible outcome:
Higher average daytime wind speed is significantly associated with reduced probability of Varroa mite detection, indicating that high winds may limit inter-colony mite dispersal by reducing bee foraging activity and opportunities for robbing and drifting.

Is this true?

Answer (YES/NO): YES